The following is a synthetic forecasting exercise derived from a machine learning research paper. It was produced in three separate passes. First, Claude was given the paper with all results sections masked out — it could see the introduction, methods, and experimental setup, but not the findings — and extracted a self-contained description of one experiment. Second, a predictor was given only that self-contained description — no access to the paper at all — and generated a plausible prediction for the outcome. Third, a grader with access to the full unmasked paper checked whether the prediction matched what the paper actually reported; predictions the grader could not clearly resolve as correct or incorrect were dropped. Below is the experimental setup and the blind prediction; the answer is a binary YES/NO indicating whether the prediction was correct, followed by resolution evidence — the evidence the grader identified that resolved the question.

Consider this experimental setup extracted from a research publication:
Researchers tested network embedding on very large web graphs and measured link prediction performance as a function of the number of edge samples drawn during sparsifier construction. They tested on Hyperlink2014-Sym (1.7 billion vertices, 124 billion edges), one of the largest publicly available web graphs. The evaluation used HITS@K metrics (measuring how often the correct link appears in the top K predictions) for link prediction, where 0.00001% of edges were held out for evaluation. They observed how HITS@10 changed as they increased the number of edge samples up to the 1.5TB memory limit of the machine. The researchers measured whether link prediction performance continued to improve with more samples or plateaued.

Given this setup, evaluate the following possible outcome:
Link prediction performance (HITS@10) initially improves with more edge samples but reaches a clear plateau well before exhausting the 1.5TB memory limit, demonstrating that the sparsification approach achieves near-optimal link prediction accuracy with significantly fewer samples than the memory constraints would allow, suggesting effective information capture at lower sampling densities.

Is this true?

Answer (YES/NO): NO